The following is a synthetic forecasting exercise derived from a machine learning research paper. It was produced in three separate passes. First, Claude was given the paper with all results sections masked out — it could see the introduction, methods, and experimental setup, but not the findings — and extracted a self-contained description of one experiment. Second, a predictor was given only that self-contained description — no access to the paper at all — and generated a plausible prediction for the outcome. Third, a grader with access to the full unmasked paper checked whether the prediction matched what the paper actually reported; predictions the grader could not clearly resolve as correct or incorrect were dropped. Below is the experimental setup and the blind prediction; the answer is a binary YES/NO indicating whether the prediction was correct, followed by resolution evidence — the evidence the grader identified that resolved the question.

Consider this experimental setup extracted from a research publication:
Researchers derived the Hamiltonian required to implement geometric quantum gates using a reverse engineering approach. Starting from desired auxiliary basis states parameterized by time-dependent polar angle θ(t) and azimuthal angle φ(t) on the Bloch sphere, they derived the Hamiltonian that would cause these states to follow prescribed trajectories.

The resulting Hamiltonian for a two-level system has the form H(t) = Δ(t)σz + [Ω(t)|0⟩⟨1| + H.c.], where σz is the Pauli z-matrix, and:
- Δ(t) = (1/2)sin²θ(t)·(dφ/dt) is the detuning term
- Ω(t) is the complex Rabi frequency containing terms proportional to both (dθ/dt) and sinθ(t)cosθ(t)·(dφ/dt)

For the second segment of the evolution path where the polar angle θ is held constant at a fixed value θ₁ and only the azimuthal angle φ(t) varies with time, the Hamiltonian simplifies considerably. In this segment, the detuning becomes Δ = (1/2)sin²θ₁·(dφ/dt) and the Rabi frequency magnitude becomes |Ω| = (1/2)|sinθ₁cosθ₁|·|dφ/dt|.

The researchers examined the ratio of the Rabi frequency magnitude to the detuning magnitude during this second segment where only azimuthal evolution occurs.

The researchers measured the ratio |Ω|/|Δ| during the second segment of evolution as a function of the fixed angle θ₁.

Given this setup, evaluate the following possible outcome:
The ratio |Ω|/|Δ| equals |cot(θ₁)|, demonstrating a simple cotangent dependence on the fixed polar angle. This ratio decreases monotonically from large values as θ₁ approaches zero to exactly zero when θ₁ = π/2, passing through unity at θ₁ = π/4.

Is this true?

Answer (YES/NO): YES